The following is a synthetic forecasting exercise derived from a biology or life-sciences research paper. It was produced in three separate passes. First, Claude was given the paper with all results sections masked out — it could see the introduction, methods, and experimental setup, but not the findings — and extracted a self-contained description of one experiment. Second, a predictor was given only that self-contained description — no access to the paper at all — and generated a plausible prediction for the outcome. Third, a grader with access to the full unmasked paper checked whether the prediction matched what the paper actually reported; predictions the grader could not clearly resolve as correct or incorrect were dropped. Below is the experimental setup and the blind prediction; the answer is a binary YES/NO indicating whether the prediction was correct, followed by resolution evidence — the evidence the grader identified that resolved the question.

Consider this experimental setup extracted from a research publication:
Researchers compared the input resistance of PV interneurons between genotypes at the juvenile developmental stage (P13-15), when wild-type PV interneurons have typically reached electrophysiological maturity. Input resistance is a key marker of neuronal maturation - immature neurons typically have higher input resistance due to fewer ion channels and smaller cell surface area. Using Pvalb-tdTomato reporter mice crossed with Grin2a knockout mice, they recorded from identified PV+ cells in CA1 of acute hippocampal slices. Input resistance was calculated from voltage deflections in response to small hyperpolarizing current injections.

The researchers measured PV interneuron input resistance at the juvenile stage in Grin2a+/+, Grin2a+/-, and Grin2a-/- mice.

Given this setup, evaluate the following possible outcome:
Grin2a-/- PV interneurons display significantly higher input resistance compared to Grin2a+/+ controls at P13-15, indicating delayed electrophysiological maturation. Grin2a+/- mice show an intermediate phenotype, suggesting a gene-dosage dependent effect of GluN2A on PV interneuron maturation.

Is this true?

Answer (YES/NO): YES